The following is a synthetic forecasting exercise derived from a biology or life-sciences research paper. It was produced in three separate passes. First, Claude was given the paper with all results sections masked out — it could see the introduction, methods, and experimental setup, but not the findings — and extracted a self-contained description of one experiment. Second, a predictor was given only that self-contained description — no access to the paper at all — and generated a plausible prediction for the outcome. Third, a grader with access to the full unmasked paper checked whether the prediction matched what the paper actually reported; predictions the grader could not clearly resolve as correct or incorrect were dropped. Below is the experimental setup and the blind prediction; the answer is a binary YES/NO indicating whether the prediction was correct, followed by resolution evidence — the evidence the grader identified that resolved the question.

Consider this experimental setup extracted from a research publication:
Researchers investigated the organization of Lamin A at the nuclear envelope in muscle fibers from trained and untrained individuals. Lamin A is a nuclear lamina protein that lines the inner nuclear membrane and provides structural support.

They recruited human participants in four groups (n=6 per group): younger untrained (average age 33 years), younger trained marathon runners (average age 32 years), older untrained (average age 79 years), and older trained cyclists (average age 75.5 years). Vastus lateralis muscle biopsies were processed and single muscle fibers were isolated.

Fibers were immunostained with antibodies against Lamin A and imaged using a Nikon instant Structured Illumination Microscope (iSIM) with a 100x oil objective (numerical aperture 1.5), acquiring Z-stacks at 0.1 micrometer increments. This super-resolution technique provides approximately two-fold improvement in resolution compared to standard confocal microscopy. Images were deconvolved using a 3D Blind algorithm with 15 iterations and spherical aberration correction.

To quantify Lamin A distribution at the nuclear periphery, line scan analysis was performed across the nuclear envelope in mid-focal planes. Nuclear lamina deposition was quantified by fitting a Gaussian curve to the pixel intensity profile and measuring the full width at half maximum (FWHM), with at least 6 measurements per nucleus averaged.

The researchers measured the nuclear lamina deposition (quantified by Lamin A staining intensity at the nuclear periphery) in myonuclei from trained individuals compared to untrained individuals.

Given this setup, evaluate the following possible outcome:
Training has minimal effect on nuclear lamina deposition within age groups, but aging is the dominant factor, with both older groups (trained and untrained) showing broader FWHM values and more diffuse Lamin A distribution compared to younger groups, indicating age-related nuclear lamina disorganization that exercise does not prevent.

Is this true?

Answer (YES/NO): NO